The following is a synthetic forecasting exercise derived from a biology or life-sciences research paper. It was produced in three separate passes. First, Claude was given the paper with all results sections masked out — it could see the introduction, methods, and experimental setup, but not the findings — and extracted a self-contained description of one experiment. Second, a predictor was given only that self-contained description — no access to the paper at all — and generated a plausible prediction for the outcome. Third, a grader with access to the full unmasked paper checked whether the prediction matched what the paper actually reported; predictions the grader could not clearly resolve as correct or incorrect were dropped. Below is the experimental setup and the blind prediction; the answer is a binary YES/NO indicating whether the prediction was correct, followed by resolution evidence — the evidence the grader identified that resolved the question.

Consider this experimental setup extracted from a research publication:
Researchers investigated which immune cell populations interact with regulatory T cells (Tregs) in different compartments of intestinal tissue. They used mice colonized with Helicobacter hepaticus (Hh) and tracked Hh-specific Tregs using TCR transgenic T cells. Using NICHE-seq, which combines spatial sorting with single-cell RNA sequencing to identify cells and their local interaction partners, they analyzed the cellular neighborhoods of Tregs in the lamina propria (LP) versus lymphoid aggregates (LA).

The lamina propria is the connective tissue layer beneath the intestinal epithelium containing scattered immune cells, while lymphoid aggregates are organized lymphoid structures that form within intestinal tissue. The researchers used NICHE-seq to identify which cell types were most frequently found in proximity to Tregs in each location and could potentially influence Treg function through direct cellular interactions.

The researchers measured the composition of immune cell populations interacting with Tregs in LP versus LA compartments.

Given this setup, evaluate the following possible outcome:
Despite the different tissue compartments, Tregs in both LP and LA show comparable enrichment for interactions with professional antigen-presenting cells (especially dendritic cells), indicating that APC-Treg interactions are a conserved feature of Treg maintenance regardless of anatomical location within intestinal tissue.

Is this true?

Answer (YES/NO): NO